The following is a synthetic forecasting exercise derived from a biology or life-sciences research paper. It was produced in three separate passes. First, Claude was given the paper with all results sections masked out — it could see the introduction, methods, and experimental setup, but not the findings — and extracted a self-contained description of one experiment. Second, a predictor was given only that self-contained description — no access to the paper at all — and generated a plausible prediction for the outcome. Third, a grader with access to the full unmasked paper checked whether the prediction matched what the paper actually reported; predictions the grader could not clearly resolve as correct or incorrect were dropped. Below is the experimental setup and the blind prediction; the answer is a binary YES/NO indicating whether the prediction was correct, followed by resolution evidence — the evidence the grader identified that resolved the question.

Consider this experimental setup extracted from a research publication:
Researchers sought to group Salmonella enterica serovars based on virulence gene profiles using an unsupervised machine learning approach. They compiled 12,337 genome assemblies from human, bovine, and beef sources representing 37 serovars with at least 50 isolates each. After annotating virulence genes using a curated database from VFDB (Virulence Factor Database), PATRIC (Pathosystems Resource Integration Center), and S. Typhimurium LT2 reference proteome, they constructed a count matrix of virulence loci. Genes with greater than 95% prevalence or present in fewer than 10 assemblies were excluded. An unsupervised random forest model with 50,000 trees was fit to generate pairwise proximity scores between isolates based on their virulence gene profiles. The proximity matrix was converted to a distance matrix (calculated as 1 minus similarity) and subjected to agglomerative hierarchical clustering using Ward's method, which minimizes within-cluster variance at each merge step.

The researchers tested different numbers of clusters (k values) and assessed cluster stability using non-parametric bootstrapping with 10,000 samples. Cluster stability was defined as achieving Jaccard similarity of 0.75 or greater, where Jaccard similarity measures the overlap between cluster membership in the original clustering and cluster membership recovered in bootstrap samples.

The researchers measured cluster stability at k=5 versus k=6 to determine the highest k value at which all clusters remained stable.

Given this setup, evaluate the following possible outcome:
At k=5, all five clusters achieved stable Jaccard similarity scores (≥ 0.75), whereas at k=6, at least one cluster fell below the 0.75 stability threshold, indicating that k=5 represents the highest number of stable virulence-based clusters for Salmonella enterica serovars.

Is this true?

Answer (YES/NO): YES